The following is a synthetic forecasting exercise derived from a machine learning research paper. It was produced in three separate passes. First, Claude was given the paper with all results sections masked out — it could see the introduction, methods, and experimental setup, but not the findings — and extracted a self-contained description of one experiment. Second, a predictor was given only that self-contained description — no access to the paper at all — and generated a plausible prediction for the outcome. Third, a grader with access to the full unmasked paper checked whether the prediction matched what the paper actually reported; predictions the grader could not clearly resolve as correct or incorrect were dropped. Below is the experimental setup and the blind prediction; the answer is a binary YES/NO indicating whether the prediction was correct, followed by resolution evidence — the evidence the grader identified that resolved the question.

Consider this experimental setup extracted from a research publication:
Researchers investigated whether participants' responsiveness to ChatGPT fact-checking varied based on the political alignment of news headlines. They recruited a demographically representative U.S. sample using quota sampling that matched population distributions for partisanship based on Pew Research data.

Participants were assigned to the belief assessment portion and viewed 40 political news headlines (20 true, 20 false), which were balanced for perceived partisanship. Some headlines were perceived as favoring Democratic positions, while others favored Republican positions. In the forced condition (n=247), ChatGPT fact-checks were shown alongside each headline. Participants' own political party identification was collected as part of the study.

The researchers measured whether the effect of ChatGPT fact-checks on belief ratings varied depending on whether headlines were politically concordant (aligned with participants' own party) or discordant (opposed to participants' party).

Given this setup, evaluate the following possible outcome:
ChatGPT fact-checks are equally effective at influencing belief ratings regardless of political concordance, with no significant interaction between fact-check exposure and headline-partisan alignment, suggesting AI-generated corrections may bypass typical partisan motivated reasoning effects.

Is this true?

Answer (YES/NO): YES